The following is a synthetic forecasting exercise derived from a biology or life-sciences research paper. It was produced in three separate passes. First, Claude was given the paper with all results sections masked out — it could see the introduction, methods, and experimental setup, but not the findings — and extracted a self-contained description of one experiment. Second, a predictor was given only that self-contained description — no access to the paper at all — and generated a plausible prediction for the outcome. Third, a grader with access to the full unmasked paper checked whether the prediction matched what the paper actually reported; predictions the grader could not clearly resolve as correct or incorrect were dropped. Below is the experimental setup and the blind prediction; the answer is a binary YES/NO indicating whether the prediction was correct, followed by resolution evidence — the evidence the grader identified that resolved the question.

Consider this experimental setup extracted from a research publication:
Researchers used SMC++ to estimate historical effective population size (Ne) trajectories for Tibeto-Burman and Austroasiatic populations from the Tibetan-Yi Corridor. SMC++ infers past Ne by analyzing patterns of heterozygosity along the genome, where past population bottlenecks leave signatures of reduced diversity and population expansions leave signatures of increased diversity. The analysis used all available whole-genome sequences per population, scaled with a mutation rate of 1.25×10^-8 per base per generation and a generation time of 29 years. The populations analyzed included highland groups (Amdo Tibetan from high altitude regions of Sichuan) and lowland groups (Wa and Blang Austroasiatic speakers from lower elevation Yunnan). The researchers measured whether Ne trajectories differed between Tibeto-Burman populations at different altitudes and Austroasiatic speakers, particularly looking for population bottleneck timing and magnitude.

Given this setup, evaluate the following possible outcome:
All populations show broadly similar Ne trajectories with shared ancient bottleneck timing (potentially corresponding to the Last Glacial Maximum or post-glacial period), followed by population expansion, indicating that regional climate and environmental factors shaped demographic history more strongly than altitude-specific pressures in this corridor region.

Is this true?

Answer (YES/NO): NO